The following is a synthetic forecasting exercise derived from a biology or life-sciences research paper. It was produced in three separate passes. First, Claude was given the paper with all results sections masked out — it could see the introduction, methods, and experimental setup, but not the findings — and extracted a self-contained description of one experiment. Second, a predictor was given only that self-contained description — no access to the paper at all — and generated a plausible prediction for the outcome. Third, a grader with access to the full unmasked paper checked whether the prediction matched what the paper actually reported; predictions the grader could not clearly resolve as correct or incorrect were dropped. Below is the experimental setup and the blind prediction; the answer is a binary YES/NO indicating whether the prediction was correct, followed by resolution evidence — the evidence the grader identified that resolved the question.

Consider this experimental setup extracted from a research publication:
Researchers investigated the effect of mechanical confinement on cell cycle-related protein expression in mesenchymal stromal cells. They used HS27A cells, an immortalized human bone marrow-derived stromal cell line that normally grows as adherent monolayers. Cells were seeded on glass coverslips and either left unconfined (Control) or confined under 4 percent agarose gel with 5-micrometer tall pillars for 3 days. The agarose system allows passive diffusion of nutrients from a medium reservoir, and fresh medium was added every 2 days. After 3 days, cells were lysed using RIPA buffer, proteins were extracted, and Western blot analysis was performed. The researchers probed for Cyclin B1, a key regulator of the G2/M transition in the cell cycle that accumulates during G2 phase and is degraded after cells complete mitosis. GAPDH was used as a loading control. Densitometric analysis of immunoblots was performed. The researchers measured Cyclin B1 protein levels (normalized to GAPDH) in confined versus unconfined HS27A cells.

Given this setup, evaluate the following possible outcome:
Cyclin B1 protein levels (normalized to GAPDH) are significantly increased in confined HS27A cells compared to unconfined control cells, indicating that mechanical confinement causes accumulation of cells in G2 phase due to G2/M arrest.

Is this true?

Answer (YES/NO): NO